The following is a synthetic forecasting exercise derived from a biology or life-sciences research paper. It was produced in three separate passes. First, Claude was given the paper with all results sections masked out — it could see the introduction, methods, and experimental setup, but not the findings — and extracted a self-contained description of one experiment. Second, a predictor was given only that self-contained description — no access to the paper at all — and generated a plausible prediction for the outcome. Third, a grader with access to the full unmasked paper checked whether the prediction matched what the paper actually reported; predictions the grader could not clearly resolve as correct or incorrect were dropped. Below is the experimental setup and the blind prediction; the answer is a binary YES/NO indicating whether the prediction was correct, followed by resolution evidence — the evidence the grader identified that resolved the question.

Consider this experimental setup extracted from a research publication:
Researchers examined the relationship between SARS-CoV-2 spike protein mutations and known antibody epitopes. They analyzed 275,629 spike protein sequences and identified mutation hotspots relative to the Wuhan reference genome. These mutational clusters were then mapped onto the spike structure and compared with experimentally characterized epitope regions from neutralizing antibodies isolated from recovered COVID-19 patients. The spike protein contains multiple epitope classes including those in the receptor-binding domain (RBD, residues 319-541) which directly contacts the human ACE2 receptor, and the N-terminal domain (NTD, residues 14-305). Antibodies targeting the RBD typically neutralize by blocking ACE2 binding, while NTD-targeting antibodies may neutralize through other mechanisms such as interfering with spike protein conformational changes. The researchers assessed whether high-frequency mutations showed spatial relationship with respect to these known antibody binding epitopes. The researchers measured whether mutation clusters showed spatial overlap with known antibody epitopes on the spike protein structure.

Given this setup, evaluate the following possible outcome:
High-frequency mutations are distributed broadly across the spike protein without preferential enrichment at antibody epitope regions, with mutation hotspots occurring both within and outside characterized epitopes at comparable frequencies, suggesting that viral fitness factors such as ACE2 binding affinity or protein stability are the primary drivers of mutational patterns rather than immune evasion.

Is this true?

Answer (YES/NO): NO